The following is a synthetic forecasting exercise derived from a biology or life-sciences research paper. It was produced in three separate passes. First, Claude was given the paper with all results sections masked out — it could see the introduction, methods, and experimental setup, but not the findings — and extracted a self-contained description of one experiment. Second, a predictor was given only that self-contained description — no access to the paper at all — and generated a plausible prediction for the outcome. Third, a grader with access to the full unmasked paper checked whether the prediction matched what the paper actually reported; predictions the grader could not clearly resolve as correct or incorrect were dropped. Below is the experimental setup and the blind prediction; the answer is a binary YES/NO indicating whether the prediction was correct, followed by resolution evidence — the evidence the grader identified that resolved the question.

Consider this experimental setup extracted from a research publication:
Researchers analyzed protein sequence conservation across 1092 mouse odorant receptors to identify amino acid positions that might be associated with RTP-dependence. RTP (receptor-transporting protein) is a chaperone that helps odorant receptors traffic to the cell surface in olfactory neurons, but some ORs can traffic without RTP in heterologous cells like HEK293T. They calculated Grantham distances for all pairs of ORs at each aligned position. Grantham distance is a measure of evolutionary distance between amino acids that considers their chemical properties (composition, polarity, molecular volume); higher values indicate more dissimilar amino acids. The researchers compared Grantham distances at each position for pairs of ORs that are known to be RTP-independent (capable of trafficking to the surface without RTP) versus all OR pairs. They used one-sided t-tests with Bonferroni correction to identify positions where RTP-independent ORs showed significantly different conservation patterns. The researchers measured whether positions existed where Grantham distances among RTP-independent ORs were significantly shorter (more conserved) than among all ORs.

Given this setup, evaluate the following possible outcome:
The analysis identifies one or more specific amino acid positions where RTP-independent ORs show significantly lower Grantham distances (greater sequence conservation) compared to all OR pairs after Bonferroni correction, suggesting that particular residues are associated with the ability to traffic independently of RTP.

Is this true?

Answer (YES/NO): YES